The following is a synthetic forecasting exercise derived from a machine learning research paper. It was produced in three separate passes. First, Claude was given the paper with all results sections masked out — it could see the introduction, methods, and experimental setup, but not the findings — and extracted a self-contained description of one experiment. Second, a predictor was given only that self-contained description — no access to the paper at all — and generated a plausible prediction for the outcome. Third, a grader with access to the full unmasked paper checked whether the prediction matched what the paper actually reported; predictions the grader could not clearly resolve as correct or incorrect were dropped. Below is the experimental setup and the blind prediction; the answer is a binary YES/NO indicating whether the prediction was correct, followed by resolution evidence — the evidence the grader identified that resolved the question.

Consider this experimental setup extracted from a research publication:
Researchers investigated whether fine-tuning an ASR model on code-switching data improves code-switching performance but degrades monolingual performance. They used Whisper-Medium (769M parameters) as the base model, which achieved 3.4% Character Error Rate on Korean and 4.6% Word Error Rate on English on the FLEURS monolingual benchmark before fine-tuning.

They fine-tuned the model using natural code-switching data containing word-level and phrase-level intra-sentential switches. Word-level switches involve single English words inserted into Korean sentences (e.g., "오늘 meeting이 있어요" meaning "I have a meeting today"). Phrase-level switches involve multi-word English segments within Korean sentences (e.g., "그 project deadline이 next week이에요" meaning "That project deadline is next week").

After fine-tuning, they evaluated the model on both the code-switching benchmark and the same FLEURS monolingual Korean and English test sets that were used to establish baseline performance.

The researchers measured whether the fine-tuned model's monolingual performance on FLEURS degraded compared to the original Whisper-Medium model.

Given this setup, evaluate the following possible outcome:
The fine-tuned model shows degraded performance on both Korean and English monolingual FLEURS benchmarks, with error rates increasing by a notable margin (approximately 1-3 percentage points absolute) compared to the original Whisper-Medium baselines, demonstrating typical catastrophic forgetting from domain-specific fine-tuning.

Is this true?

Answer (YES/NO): NO